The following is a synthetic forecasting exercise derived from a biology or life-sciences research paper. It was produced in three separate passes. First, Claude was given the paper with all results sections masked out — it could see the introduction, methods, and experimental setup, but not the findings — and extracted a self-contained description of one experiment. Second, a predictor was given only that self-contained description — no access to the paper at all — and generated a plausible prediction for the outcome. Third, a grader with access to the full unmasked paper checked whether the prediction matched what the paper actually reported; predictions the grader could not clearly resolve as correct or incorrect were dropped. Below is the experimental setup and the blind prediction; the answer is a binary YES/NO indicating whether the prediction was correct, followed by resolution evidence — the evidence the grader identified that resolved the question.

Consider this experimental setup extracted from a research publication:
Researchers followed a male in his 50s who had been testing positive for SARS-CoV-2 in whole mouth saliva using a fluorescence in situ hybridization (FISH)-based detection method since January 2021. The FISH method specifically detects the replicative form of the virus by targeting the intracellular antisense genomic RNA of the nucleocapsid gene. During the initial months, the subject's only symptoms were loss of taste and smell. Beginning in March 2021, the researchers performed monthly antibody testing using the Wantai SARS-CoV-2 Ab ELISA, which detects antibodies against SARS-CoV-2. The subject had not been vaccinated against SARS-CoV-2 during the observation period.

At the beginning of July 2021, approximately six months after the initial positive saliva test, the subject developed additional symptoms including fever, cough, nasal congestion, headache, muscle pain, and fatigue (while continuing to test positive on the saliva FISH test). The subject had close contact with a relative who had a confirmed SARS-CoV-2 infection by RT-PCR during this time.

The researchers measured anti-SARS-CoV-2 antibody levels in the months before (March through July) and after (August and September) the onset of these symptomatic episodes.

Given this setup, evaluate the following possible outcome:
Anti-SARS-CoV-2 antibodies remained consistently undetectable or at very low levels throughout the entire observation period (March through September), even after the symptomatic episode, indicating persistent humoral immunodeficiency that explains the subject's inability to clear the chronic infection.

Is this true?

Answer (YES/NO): NO